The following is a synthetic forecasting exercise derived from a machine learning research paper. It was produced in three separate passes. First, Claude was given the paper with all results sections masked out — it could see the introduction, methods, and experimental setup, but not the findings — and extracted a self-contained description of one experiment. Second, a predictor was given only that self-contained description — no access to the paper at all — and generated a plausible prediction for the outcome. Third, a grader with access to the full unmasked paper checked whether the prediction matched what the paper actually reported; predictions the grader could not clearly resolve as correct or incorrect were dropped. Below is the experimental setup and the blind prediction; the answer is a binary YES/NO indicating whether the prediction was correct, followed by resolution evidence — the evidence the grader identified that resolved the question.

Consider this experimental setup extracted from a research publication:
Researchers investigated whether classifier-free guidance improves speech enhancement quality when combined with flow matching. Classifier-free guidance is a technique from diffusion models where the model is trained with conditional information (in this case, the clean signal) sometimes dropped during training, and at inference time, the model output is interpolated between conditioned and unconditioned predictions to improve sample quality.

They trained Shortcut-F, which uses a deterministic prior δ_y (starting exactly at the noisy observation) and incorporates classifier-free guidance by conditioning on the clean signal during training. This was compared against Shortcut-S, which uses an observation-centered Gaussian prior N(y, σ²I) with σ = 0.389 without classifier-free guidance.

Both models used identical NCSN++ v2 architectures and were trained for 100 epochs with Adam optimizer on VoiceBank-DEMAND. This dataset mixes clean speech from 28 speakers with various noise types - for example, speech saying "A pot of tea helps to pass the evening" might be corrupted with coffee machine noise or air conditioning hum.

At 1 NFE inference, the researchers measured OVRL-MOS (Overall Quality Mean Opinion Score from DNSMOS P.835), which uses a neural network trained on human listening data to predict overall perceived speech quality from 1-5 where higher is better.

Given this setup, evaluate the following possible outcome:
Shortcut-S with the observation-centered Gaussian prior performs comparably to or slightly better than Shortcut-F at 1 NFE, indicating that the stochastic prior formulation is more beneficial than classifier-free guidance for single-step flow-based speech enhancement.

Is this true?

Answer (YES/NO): NO